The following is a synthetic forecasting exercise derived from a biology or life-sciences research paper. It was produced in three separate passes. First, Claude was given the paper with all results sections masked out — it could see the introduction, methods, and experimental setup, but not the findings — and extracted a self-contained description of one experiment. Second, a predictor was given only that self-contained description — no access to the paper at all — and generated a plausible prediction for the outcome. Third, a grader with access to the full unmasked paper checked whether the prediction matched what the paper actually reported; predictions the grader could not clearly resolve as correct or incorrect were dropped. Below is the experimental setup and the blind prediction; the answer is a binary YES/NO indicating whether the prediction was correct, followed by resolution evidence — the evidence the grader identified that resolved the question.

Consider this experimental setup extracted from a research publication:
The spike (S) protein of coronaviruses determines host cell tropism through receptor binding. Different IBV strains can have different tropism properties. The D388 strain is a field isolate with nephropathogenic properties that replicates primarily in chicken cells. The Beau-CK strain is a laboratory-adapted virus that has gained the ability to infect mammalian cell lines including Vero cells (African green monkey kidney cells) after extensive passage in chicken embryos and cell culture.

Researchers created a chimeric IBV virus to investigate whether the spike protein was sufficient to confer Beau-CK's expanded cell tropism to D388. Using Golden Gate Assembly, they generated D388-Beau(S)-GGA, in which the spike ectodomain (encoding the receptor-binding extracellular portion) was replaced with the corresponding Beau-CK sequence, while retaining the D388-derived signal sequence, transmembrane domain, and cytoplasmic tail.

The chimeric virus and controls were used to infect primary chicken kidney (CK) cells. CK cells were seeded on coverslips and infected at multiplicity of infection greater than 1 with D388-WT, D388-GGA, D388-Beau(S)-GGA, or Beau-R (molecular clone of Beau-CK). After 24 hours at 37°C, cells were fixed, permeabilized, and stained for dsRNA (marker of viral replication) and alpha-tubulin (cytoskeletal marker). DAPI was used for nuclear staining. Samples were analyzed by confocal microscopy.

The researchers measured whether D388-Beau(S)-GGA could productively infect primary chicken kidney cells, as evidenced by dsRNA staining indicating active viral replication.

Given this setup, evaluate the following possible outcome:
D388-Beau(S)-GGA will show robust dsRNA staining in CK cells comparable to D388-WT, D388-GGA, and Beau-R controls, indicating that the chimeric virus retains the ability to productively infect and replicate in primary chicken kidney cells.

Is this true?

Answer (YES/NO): NO